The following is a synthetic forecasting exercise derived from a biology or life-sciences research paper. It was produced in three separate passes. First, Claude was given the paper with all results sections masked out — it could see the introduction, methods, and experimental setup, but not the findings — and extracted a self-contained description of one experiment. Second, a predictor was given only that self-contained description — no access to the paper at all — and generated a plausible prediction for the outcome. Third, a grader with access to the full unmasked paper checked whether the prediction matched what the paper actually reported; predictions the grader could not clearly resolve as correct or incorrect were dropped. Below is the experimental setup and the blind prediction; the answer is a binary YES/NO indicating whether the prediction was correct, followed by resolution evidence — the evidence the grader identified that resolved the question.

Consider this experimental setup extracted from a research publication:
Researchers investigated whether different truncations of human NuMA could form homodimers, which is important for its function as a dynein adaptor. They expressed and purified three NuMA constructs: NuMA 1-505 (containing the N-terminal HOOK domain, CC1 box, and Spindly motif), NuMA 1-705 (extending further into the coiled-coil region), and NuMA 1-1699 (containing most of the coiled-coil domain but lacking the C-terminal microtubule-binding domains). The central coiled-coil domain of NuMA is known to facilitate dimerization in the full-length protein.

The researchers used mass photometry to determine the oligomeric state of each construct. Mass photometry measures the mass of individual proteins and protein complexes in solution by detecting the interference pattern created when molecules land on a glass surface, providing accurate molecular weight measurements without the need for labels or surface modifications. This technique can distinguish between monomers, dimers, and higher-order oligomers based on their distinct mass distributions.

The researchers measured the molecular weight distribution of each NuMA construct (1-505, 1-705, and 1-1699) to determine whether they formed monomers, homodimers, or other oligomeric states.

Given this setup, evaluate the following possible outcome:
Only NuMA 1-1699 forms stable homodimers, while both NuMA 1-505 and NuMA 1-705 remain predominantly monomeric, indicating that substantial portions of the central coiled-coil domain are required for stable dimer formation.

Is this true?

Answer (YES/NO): NO